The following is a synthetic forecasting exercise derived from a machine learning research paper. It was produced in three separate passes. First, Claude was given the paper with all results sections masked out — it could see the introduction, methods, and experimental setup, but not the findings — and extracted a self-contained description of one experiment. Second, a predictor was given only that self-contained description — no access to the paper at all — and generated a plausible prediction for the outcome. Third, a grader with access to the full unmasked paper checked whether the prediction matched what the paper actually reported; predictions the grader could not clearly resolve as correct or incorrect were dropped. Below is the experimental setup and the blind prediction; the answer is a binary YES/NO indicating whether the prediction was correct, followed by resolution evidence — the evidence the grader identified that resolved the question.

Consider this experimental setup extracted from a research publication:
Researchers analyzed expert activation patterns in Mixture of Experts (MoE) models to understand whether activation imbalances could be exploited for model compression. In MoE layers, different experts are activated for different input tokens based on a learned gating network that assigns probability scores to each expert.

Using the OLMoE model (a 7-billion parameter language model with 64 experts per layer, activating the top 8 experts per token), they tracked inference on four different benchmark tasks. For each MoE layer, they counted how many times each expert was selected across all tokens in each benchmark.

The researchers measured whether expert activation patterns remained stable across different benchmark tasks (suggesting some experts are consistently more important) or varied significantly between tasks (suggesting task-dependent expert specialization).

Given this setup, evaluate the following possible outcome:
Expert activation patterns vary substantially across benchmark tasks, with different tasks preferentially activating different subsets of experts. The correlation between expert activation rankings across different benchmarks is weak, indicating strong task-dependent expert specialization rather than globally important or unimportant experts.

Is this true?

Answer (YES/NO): YES